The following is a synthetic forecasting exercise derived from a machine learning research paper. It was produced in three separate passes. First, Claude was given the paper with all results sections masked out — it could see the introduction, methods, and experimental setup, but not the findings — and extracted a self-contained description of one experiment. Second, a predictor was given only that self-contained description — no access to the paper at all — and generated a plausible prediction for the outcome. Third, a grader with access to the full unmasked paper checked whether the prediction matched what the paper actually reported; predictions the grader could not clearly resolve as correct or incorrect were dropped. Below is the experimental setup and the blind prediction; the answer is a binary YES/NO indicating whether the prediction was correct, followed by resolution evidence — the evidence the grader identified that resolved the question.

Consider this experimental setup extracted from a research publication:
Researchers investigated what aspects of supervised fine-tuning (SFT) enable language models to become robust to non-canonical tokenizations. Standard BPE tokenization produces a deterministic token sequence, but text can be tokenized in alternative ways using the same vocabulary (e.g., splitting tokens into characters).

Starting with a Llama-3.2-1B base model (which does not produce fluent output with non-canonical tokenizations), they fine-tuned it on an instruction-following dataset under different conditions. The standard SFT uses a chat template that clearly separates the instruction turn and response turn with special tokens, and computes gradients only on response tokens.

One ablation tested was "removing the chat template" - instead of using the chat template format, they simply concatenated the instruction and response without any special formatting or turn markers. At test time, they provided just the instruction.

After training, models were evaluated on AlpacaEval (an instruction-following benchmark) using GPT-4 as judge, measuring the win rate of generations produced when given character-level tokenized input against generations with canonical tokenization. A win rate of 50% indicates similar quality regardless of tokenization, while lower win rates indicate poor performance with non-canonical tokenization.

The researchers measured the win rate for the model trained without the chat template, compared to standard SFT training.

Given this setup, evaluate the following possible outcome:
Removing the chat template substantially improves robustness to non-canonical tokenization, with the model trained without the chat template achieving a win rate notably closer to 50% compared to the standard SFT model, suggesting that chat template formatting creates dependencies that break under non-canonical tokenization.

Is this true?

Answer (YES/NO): NO